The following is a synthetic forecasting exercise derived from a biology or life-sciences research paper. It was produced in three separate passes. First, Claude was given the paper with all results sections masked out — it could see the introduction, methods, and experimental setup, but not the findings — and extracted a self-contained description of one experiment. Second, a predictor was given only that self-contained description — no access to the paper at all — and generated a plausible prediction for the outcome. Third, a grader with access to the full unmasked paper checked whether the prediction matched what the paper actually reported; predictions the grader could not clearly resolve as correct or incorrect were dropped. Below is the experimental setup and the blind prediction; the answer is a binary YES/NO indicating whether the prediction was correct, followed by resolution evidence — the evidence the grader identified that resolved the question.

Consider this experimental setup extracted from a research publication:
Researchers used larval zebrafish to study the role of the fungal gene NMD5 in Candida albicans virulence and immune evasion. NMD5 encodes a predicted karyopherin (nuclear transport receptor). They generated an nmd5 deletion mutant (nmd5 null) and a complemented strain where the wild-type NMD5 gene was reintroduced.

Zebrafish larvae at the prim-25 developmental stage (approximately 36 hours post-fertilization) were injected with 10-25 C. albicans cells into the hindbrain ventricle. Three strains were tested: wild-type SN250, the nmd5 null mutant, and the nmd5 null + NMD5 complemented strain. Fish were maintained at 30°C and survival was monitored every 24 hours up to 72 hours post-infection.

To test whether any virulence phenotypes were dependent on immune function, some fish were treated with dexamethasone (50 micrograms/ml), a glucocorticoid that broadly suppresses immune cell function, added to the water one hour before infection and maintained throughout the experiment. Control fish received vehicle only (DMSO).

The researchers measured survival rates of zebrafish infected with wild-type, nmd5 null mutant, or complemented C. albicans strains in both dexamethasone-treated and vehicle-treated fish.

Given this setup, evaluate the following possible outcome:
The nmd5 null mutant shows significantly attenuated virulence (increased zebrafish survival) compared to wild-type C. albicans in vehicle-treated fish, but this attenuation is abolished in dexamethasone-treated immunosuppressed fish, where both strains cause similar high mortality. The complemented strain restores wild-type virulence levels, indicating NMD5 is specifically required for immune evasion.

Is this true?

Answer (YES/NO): YES